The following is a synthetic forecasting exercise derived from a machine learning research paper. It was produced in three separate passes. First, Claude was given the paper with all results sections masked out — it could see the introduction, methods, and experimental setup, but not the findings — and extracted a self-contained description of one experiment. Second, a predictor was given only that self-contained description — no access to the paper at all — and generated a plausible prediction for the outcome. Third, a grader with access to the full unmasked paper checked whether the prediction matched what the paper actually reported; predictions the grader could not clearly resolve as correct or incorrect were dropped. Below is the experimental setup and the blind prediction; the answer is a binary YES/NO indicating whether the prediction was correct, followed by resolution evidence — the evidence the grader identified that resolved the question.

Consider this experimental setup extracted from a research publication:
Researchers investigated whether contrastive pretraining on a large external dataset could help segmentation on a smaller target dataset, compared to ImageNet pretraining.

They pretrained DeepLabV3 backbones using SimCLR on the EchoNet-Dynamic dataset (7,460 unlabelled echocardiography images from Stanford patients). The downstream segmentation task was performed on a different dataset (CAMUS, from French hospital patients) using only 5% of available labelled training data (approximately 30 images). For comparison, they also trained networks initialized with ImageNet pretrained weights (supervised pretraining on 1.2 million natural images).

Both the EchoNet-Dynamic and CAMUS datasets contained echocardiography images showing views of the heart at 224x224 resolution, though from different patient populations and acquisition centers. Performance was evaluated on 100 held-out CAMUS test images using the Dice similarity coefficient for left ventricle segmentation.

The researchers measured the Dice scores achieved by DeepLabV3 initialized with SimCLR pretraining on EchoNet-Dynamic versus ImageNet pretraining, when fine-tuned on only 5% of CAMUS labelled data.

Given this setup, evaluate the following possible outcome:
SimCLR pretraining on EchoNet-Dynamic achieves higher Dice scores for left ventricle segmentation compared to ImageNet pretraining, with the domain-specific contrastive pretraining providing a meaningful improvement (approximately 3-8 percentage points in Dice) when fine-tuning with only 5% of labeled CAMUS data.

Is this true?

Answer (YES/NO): YES